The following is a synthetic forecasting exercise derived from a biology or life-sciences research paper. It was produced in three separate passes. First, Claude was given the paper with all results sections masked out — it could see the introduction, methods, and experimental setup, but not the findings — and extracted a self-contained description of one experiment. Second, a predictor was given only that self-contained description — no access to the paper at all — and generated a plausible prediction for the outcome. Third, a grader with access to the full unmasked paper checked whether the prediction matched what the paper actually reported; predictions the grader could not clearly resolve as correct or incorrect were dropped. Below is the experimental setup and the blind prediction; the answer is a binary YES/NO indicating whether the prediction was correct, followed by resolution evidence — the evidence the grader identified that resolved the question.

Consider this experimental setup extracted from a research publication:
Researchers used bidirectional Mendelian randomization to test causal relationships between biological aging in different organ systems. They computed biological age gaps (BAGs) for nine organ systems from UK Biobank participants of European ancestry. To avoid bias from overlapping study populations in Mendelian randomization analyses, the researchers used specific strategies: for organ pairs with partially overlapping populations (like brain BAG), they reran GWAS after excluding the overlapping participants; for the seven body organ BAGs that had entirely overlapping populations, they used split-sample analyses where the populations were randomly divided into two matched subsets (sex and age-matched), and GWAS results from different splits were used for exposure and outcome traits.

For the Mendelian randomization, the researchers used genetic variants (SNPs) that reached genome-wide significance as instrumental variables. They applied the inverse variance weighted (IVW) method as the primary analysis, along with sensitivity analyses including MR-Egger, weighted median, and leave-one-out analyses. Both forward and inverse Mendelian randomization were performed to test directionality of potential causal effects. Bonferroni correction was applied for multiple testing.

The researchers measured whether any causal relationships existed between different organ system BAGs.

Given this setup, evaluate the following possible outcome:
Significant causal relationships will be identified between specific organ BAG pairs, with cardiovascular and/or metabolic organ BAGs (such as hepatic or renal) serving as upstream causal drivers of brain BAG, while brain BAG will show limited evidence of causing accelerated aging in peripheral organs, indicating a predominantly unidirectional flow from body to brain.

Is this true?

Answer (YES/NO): NO